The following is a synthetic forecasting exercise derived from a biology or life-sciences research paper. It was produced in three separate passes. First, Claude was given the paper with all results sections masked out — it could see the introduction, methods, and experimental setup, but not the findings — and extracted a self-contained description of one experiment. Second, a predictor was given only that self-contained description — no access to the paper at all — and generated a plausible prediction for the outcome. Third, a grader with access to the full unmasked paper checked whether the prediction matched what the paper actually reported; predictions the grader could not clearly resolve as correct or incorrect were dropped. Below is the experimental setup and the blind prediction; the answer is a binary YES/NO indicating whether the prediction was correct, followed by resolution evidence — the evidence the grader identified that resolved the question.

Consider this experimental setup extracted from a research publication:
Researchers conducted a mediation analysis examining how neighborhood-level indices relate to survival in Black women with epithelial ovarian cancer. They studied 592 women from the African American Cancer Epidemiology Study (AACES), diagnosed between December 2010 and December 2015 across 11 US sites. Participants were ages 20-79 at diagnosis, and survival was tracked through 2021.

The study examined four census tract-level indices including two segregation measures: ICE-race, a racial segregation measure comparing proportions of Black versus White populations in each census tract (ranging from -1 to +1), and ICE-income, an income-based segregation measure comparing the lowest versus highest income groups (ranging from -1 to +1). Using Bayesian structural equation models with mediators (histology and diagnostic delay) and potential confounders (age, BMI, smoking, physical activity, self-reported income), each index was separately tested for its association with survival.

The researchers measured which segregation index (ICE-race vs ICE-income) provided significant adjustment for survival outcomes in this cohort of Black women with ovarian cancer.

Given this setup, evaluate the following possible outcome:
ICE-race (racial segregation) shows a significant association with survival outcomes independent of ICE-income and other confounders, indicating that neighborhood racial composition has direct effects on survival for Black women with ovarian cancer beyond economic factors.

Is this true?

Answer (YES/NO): NO